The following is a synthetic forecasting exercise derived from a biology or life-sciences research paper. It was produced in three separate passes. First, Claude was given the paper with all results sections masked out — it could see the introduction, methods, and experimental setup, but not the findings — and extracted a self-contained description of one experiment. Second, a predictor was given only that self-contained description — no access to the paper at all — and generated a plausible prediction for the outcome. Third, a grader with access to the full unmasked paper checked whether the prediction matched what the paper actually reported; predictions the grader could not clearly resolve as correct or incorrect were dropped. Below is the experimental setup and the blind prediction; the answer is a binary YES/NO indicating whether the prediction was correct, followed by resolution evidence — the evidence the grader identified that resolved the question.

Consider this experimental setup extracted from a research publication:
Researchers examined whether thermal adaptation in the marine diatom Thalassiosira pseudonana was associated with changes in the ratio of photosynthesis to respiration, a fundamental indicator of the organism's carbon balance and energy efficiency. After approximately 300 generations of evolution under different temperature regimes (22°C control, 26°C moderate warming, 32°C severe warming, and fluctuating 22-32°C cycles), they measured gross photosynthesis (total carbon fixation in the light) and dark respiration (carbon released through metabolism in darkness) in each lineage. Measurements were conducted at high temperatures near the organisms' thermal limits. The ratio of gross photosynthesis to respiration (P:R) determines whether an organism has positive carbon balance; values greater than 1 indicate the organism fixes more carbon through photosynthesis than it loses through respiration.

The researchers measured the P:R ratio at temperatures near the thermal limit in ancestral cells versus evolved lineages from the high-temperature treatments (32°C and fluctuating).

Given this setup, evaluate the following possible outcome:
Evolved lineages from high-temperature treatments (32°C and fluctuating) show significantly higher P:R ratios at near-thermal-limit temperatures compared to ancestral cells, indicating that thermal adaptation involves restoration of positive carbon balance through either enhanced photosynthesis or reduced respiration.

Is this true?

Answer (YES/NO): YES